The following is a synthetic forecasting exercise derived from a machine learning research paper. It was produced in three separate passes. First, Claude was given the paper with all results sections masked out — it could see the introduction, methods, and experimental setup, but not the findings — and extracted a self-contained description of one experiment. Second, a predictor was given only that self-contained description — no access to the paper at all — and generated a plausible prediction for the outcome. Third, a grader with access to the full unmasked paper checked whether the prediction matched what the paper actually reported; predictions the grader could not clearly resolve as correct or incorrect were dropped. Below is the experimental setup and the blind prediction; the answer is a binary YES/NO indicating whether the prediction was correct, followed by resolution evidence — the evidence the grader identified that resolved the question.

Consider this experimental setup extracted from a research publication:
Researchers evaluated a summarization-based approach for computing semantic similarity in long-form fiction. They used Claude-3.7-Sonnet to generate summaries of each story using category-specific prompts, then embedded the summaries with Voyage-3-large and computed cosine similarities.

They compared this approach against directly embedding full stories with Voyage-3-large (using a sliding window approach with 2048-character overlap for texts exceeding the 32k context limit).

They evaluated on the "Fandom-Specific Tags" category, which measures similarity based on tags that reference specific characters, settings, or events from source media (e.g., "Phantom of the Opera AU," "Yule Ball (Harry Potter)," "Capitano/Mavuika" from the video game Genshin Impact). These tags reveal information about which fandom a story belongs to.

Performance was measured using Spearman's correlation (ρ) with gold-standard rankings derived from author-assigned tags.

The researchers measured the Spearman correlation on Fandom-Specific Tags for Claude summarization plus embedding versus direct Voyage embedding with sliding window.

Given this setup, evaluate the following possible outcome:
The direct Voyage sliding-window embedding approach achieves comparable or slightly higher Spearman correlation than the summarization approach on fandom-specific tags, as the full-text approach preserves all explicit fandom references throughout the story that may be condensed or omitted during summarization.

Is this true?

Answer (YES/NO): NO